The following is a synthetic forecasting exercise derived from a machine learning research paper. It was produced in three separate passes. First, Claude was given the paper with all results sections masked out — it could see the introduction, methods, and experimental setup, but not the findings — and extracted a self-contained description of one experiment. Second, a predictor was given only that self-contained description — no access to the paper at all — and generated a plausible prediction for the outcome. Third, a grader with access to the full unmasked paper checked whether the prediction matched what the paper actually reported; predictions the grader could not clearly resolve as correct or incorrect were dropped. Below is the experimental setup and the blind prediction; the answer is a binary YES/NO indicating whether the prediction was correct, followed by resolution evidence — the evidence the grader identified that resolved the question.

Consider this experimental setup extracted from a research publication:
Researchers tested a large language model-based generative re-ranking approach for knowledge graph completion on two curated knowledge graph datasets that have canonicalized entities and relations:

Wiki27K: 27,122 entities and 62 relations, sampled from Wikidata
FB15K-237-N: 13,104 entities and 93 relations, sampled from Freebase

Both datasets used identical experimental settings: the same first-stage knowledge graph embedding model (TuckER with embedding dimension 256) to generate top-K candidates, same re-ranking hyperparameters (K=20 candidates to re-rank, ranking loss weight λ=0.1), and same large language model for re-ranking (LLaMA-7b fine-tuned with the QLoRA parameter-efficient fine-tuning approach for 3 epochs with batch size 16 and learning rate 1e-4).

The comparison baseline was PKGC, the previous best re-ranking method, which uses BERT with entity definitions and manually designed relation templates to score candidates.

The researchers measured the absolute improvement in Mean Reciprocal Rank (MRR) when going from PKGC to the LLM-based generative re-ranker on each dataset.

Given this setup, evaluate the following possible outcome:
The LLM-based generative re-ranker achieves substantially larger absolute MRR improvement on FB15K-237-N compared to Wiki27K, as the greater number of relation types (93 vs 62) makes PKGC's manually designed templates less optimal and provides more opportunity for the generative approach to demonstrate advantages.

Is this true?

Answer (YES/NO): YES